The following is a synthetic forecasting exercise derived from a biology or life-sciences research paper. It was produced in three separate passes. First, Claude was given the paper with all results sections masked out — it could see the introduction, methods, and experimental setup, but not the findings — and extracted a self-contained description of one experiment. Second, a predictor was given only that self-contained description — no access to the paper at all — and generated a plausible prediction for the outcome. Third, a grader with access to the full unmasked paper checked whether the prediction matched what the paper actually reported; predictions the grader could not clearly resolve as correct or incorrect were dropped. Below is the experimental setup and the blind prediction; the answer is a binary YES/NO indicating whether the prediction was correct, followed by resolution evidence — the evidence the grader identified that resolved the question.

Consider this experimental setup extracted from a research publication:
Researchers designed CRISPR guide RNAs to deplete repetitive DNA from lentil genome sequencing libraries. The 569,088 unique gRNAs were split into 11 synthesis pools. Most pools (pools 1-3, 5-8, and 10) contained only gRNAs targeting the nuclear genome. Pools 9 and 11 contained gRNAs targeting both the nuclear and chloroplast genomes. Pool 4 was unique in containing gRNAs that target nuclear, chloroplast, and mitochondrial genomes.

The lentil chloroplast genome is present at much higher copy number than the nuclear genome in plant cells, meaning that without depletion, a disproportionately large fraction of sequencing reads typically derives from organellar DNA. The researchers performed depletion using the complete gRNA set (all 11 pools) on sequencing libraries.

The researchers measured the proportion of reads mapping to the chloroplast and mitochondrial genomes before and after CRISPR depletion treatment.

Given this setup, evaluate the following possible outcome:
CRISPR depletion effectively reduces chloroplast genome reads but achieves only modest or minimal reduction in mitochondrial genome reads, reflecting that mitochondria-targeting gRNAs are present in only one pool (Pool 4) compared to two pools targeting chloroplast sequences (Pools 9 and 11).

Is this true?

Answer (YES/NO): YES